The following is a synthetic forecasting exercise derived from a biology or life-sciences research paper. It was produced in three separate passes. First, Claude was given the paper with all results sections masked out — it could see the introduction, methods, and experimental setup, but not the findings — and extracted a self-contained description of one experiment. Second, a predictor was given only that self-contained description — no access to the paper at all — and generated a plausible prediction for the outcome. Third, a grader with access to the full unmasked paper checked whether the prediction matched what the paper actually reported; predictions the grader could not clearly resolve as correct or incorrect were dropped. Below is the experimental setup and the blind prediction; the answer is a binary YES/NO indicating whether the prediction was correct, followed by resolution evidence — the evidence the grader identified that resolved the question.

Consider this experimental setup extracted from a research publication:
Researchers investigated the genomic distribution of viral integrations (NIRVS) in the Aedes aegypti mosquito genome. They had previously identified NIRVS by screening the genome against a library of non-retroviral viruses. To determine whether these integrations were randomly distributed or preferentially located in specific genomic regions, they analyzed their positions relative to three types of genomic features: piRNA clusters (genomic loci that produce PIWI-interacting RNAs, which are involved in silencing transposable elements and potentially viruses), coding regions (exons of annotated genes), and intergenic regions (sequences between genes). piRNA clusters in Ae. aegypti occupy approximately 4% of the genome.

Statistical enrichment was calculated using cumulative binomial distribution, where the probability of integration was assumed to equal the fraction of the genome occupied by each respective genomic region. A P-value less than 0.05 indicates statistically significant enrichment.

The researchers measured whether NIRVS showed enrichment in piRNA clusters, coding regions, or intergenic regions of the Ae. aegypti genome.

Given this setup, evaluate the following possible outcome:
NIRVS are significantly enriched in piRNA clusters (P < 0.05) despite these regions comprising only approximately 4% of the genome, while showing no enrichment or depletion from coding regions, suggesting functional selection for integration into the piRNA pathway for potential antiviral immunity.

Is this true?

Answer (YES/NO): YES